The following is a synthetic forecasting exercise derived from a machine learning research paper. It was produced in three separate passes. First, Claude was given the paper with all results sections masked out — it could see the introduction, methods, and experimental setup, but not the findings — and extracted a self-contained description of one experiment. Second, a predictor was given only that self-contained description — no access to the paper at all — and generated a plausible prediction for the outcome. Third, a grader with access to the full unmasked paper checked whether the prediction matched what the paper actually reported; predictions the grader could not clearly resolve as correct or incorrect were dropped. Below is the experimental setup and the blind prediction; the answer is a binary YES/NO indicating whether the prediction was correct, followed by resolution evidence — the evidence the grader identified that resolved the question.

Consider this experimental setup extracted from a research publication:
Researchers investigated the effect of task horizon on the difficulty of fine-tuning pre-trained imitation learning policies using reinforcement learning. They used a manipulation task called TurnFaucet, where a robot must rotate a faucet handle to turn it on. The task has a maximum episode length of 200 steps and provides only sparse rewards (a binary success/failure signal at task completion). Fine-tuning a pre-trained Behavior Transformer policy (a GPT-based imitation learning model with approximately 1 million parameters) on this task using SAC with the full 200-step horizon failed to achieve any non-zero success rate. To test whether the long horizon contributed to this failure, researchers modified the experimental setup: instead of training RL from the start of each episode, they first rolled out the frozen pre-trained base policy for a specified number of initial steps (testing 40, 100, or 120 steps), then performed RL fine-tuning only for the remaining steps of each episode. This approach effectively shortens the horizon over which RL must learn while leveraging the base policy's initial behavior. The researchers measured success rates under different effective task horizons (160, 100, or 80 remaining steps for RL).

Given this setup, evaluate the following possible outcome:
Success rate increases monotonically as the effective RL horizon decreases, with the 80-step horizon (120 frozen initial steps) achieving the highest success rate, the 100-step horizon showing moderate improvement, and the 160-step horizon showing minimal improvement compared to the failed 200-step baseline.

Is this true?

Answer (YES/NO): NO